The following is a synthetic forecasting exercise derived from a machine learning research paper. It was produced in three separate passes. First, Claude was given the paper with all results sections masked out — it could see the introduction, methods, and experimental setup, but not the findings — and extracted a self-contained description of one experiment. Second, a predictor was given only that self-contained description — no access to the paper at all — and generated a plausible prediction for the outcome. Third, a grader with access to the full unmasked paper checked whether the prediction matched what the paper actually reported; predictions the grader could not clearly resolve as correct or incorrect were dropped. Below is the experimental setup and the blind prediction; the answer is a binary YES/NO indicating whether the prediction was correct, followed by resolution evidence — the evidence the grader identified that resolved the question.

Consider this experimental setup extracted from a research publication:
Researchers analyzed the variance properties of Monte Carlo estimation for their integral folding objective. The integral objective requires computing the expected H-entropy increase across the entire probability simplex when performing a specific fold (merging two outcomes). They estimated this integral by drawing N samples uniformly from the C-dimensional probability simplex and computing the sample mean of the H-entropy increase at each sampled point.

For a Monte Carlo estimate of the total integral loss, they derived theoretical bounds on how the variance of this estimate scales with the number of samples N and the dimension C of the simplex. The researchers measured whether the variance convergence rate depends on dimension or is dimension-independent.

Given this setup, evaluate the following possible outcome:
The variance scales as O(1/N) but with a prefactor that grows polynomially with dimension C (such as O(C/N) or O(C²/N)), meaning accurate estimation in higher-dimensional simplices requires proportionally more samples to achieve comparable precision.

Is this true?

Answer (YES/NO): NO